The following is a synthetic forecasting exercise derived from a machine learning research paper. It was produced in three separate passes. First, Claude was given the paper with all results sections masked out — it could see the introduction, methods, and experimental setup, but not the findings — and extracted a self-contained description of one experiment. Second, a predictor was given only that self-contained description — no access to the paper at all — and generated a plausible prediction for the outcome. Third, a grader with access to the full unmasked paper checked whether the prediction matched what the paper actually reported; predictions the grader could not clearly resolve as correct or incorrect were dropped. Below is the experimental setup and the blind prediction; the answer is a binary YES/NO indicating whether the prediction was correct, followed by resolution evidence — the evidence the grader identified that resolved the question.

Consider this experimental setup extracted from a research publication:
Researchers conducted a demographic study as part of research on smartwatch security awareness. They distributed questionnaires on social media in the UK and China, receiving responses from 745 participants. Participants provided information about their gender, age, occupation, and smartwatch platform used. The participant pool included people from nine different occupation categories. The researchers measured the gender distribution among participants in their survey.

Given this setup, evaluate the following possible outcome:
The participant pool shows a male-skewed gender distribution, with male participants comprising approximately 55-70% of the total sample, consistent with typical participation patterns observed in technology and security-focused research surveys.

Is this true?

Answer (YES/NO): YES